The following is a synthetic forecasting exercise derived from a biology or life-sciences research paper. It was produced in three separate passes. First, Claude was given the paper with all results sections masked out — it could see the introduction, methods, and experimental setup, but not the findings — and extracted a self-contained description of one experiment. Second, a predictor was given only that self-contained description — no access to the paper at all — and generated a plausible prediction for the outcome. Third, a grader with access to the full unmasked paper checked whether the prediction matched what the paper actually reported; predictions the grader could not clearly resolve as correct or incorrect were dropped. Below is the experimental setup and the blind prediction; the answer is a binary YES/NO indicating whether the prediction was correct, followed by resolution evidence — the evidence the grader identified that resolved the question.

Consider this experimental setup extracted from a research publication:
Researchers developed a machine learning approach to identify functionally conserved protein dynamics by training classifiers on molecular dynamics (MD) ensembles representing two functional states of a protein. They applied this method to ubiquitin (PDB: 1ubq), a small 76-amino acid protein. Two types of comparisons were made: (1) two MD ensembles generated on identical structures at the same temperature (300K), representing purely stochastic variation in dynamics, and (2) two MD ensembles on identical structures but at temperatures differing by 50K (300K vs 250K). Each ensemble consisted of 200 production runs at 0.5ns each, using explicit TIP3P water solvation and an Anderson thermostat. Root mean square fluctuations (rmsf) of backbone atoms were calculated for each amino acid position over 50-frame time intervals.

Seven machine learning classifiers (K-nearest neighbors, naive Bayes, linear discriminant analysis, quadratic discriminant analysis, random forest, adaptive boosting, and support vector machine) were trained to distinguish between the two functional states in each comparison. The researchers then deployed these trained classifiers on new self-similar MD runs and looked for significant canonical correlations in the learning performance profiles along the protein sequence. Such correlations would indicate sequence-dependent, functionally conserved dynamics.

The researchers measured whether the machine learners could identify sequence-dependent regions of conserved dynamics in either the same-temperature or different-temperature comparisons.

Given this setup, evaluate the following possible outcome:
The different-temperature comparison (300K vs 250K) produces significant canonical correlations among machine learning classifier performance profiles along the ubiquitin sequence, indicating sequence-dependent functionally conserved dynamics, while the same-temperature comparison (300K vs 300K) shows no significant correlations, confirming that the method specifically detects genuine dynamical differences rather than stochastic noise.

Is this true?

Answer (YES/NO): NO